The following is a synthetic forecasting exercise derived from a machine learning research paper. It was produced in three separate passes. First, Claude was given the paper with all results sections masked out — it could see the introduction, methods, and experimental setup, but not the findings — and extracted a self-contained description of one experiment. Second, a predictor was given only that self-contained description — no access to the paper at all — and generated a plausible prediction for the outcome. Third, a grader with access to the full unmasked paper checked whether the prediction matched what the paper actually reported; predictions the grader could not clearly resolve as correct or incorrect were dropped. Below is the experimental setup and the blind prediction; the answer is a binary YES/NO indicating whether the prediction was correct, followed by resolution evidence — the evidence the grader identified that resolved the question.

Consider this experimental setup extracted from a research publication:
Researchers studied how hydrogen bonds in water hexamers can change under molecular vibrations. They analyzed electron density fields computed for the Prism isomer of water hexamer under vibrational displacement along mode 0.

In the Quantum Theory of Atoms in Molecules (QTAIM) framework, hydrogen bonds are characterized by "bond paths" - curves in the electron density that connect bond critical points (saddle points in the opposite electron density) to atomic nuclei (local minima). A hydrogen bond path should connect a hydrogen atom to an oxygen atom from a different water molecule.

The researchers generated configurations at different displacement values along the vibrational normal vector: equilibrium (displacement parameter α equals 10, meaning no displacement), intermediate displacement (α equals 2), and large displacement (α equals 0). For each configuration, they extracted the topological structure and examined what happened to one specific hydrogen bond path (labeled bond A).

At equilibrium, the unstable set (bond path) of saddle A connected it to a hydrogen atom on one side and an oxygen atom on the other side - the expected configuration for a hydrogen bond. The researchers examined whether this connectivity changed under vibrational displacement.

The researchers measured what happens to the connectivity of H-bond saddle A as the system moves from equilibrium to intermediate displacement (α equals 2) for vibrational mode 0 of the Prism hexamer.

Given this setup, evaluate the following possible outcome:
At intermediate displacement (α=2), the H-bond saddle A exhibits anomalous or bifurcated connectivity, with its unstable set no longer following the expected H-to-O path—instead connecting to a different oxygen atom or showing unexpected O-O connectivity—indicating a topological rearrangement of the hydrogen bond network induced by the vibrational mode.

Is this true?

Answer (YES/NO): YES